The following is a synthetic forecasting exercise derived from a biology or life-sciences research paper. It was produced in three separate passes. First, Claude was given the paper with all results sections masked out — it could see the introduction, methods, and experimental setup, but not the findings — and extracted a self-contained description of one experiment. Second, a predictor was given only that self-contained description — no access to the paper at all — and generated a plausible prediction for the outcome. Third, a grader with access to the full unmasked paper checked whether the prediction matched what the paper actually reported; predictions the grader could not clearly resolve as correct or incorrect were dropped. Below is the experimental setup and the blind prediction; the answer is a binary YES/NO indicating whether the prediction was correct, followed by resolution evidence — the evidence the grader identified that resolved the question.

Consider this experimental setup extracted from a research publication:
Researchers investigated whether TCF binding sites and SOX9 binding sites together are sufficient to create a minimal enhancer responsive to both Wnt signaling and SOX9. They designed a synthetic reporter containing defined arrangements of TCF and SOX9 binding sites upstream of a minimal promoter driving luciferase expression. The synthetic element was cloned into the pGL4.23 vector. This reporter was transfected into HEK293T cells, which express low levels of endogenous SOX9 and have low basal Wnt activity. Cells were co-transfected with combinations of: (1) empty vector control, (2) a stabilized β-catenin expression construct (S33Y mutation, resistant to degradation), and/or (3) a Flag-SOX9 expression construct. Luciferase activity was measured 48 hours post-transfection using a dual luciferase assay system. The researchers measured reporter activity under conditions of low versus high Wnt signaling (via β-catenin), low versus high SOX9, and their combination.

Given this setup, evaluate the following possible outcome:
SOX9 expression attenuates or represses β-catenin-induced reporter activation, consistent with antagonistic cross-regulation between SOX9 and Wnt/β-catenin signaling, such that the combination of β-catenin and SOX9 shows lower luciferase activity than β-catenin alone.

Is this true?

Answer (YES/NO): NO